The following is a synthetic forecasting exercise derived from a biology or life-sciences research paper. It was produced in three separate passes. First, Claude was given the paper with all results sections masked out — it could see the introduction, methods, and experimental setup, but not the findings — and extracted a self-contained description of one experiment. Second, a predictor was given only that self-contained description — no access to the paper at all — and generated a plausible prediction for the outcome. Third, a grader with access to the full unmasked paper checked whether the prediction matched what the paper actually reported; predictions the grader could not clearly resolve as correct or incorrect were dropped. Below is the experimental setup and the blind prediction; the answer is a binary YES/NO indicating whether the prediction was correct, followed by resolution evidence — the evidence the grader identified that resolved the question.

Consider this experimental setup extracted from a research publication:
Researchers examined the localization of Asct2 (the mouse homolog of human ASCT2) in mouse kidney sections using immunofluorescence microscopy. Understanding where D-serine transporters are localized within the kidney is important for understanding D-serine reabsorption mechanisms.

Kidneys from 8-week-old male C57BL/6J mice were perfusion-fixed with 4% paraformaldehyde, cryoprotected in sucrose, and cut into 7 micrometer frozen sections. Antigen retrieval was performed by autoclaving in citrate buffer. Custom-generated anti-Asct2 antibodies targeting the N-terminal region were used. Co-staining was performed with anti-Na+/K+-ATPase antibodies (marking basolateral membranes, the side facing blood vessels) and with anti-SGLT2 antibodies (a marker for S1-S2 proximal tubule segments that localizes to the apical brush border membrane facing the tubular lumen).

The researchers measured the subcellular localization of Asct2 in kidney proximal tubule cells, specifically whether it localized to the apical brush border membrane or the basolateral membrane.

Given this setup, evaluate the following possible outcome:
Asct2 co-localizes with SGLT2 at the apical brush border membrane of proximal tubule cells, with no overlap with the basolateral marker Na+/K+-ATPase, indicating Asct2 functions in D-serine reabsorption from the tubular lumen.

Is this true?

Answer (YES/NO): YES